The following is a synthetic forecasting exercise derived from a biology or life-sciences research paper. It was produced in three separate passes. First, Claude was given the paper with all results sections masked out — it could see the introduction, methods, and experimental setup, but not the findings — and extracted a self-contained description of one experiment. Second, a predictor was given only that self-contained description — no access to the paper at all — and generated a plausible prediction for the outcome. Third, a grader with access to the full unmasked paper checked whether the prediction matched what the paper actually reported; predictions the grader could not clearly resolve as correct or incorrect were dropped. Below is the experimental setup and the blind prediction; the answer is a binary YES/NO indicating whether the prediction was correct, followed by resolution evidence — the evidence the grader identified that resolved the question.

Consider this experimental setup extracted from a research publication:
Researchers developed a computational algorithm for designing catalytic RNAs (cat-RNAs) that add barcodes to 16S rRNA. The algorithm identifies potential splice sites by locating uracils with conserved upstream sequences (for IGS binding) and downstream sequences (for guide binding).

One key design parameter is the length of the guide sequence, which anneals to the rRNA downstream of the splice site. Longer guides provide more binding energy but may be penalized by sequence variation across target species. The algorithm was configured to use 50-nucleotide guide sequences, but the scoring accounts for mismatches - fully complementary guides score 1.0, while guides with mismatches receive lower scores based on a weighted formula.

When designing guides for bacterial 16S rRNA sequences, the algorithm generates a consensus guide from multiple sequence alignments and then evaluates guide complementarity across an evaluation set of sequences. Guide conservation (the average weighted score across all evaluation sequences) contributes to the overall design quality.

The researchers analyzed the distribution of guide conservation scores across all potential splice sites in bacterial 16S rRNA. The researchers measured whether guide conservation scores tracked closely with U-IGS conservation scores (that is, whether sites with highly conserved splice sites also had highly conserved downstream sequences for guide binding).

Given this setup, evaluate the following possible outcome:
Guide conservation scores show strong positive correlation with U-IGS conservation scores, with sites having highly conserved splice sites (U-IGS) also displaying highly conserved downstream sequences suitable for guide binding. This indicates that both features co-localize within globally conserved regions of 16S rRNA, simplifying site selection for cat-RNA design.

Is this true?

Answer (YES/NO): NO